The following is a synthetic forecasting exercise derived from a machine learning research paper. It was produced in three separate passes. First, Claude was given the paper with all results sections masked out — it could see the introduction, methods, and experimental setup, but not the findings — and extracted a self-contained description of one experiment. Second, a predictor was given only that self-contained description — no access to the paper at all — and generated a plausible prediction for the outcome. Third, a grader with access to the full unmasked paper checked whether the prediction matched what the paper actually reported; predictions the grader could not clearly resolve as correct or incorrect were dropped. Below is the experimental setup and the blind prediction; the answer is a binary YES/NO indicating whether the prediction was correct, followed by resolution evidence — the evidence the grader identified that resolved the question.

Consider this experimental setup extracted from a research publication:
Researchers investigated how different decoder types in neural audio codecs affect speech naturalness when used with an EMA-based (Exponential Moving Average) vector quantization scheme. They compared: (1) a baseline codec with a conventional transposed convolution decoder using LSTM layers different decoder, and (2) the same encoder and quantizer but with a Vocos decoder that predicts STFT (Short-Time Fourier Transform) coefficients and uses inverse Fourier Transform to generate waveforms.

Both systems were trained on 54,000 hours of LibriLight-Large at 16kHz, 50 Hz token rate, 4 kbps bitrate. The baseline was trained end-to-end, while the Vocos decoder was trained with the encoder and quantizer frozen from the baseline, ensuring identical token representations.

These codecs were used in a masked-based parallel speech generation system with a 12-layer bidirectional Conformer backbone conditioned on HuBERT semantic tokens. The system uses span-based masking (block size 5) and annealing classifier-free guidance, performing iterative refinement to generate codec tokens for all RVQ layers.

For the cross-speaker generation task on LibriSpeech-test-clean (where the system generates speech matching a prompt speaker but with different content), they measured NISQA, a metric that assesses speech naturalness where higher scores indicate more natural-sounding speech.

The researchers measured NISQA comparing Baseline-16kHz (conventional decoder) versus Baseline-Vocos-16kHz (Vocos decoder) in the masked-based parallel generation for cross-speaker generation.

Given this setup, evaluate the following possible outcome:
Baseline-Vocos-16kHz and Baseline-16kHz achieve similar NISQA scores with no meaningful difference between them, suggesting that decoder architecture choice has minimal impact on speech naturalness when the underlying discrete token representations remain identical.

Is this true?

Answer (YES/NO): NO